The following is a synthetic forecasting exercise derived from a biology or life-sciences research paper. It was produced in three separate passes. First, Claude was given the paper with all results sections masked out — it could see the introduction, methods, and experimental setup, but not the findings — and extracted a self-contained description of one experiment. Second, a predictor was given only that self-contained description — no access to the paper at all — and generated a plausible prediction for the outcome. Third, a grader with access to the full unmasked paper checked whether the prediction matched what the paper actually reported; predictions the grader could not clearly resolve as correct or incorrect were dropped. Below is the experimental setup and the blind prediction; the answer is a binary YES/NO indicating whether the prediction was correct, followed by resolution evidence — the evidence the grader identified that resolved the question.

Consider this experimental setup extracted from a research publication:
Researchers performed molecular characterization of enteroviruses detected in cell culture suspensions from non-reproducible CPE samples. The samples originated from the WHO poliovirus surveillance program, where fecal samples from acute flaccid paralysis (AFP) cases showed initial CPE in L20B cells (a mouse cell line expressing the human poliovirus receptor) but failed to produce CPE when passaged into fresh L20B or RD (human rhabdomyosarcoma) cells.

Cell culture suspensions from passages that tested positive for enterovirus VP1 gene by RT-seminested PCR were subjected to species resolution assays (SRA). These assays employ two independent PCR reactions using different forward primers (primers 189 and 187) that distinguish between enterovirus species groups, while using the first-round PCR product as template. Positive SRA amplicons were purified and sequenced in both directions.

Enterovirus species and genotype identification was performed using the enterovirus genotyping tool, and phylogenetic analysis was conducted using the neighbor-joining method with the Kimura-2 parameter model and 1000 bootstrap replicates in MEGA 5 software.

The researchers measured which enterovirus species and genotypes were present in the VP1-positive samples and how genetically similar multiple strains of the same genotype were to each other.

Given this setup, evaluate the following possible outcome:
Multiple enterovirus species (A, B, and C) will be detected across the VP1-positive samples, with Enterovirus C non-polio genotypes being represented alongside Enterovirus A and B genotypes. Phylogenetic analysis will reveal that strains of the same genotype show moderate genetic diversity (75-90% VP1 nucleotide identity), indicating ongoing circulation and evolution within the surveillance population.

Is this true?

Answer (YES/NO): NO